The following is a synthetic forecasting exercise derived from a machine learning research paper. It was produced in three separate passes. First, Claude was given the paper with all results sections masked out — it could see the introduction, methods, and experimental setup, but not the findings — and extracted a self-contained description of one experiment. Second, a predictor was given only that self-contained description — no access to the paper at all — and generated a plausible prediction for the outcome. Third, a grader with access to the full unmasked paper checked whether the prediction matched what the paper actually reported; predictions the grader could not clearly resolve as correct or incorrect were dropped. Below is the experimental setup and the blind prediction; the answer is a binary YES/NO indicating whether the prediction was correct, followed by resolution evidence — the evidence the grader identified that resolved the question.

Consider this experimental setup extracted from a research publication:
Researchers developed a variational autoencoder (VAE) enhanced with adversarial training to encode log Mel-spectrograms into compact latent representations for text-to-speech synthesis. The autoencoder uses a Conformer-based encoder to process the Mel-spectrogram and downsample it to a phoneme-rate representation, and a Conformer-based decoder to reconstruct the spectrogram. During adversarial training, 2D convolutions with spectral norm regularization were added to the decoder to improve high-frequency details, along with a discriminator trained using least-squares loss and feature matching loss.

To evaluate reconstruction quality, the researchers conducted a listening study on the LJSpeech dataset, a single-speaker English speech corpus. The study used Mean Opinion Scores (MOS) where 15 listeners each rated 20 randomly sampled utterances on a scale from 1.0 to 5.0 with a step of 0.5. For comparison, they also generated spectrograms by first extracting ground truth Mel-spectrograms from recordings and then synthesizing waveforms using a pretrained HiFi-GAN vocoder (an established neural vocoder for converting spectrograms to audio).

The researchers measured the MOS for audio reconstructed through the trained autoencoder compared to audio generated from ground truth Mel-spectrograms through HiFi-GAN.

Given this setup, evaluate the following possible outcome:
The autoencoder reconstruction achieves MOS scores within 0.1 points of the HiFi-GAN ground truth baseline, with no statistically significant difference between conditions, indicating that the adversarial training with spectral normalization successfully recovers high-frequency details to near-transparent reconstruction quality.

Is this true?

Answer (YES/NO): YES